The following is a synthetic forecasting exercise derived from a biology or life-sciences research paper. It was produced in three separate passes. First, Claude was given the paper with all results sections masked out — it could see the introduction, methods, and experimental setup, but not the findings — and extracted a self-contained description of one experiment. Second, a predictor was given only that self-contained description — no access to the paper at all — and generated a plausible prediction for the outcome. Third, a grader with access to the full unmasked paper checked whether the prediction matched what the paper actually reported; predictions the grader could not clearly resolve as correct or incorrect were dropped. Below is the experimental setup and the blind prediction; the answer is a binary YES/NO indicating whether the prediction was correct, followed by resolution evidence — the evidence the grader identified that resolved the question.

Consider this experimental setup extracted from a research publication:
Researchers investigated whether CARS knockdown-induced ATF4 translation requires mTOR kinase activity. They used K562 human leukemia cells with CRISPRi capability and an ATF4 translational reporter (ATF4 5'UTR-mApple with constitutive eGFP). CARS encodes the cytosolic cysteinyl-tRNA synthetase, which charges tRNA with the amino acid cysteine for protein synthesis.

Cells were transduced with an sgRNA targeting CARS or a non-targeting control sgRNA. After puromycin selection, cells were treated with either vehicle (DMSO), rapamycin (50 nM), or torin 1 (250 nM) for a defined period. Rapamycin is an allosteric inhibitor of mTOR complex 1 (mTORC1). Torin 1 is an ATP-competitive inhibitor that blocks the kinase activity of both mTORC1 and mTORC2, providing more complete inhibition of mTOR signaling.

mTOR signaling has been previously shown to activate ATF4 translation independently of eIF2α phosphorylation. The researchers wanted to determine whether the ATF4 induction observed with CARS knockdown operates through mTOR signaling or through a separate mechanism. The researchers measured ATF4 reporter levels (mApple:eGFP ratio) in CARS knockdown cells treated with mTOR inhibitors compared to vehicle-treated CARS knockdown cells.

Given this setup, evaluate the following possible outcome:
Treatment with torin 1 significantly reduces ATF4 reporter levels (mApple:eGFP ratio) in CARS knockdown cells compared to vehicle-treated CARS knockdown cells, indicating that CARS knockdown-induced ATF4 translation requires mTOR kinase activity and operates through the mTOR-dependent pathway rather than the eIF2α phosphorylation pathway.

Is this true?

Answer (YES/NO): NO